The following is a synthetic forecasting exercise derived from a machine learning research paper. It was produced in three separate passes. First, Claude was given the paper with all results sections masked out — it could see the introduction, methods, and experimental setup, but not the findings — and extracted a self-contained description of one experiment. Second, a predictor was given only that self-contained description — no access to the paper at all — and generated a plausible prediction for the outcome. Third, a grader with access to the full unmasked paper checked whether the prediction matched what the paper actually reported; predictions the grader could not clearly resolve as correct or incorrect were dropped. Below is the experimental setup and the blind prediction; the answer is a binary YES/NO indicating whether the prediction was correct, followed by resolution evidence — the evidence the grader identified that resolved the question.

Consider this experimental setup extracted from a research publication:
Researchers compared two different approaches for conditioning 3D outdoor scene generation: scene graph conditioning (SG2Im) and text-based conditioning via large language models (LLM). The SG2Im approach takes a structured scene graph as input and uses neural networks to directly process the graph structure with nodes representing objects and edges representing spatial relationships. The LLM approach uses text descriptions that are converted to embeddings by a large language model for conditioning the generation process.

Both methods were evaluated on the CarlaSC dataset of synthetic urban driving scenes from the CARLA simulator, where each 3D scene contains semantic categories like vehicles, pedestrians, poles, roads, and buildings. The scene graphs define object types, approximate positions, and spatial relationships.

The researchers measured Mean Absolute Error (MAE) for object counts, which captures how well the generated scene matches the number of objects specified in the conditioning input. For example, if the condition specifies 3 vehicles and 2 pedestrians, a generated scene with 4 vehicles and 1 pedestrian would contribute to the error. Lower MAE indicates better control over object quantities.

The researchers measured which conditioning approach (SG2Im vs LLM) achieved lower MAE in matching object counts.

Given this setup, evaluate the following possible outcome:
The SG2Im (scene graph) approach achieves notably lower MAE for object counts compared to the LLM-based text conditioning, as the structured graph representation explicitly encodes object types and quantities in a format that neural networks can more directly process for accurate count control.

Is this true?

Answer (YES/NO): YES